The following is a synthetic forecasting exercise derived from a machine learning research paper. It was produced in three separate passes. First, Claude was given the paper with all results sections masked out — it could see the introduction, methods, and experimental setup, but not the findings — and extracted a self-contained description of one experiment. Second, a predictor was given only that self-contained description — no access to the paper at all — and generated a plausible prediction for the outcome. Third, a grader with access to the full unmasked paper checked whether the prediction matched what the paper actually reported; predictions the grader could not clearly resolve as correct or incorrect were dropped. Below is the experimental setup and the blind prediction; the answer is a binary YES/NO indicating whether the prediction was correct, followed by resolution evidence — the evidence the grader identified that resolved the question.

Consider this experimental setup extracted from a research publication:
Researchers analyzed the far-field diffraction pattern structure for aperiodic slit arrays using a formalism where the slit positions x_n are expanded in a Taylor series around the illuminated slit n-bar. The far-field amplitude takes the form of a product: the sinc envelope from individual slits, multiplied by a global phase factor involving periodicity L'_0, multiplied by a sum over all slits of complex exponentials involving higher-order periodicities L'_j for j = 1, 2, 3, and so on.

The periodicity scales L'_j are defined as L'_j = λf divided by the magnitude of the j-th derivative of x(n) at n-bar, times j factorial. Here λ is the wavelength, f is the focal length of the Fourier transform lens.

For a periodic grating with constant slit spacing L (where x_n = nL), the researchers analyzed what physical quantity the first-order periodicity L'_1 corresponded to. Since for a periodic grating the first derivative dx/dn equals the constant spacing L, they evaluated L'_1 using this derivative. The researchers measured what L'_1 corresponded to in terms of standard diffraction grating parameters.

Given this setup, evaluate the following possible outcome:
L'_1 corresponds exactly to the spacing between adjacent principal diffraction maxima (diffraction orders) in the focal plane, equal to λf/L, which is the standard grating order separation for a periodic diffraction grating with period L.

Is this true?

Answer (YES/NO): YES